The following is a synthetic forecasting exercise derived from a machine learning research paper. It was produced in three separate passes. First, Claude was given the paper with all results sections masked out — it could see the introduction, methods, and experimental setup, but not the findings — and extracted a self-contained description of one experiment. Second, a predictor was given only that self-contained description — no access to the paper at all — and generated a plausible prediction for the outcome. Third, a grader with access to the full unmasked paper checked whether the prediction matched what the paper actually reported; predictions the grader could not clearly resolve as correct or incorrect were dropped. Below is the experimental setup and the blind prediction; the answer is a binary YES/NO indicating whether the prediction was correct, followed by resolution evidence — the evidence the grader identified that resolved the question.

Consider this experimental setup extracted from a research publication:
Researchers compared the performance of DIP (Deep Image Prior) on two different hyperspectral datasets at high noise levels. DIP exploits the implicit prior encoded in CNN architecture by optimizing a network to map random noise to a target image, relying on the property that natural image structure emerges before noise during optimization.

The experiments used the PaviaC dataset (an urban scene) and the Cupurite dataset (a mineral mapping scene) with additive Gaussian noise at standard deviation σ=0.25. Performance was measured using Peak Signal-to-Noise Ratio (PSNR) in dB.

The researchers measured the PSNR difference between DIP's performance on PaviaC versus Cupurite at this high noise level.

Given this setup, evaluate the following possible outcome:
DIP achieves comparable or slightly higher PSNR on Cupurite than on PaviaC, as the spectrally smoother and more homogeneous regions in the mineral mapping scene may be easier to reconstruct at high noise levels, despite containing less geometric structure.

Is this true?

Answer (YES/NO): NO